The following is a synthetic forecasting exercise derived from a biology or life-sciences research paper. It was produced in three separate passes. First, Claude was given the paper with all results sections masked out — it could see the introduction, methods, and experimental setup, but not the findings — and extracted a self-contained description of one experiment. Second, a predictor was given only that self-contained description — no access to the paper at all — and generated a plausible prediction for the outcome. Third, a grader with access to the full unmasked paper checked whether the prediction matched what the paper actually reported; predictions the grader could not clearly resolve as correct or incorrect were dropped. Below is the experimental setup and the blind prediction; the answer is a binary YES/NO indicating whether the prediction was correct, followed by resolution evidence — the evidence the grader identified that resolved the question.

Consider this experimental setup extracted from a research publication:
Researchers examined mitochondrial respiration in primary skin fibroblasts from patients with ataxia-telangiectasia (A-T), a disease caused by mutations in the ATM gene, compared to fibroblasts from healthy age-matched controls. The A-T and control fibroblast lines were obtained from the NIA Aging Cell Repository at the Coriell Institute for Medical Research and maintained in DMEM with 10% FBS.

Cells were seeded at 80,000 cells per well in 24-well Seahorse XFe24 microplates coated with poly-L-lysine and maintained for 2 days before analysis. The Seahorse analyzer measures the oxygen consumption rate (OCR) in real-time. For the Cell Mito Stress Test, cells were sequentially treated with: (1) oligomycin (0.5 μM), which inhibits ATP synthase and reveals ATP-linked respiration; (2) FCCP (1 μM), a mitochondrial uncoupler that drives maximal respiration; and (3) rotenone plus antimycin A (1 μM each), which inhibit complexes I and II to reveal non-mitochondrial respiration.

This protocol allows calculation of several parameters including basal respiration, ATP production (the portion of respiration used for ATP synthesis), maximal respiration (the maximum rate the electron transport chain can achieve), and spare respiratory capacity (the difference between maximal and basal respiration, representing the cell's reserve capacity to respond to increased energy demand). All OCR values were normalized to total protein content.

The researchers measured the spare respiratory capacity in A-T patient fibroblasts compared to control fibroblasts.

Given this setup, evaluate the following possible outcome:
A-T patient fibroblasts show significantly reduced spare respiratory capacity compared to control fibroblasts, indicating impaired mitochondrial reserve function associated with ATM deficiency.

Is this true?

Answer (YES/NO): YES